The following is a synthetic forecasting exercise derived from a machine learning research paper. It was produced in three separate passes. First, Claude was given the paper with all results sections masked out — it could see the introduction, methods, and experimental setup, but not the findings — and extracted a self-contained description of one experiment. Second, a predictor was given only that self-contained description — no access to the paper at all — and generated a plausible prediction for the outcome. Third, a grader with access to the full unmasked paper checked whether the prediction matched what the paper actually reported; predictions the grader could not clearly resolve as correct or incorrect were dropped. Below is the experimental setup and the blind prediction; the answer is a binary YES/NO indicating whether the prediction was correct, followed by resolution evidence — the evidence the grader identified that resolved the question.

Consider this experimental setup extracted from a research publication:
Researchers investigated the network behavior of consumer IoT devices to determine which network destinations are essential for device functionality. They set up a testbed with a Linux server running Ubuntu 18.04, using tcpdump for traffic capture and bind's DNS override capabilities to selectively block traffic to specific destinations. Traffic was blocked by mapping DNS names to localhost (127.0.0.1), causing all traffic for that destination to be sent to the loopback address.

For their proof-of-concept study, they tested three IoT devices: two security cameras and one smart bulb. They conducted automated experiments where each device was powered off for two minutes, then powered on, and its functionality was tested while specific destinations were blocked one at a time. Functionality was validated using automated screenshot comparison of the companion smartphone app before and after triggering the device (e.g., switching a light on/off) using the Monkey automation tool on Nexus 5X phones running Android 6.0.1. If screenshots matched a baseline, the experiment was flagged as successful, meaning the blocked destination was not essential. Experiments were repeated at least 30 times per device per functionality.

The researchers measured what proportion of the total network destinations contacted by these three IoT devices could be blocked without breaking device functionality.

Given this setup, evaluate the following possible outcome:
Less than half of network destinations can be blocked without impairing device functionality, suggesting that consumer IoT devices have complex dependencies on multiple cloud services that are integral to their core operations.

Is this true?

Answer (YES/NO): YES